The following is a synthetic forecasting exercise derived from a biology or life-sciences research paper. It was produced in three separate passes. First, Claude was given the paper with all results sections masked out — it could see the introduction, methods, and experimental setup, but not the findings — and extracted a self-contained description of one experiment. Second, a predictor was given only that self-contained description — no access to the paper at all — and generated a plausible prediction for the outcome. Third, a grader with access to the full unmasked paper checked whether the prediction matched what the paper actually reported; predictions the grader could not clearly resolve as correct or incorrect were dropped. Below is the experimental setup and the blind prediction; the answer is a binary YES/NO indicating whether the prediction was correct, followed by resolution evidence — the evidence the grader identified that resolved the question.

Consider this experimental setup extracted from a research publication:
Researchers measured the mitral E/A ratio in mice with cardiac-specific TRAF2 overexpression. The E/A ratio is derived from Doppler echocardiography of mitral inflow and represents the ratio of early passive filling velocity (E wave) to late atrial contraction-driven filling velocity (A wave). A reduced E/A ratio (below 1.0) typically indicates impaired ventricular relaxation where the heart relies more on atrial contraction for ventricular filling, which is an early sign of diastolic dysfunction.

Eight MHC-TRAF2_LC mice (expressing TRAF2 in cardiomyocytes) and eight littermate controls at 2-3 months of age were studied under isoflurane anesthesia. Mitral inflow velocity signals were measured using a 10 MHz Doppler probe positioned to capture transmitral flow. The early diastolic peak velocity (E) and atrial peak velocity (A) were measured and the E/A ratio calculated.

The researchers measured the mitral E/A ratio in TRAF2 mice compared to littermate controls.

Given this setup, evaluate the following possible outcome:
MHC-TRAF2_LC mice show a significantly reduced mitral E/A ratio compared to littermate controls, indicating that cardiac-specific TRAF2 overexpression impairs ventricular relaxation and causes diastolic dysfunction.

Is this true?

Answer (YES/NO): NO